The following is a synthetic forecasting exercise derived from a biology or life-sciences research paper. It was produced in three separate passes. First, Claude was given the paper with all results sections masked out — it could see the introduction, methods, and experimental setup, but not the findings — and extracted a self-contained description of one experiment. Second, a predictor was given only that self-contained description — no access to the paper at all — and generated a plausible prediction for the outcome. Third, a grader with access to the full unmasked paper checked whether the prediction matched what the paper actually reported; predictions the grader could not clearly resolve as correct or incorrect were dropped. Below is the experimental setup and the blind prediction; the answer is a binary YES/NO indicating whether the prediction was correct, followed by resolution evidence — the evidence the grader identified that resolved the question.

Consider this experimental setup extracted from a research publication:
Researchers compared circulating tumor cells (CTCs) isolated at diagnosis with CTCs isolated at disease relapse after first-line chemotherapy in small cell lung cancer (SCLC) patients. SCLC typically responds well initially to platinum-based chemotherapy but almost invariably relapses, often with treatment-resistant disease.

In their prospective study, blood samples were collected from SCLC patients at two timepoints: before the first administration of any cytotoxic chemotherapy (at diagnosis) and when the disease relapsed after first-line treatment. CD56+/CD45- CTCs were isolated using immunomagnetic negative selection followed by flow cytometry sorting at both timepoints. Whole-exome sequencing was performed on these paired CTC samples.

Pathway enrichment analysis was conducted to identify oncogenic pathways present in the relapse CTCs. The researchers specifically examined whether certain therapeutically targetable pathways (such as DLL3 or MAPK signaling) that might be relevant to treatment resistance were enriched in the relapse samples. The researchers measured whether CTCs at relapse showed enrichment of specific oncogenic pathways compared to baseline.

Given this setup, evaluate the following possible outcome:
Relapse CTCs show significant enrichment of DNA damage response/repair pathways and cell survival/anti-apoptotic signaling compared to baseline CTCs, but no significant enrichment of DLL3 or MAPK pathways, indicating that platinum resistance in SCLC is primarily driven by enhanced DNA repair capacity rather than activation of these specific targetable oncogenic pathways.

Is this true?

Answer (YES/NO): NO